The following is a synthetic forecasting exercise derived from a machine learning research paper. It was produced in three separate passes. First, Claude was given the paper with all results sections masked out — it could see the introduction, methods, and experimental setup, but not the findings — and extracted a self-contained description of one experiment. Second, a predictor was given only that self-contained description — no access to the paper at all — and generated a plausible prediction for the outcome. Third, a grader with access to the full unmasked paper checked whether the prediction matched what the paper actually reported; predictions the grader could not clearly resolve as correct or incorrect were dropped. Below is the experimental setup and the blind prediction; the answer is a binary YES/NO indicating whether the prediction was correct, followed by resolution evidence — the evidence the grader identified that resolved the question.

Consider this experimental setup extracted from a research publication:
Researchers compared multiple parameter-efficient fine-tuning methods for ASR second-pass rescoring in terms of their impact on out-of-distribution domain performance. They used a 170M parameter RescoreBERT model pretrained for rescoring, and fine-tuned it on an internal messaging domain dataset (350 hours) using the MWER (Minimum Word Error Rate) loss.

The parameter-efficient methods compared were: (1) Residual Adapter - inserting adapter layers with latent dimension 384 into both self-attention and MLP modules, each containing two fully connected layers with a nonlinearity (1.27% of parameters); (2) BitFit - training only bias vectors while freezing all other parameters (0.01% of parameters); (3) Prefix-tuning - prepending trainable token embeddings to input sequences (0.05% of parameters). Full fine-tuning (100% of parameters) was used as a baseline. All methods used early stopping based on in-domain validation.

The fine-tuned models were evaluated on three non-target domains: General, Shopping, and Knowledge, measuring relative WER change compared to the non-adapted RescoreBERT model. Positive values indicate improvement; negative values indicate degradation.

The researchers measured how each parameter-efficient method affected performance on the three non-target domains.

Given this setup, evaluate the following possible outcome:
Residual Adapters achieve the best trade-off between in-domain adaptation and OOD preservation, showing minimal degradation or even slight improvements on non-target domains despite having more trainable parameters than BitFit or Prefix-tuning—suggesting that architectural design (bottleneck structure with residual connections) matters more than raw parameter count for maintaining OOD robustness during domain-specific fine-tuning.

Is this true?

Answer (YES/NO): NO